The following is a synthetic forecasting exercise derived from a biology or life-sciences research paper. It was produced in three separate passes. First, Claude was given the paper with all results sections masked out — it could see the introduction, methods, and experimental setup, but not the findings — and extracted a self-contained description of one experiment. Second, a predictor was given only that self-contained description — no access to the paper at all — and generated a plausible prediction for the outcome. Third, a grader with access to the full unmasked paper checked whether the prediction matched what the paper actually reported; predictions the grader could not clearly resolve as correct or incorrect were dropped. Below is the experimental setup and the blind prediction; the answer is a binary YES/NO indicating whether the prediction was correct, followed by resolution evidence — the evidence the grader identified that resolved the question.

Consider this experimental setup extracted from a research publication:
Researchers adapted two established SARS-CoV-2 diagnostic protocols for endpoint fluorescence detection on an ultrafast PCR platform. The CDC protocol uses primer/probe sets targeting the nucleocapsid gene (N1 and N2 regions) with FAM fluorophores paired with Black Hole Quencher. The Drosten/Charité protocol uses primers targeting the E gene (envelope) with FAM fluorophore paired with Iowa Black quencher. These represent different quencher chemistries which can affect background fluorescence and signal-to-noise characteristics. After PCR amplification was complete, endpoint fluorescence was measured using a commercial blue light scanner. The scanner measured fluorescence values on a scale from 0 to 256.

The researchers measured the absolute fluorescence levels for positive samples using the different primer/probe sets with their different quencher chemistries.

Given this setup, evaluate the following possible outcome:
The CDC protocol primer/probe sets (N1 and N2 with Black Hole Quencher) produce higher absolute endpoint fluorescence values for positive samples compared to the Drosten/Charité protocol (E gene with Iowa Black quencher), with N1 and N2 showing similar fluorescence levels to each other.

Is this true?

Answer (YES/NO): NO